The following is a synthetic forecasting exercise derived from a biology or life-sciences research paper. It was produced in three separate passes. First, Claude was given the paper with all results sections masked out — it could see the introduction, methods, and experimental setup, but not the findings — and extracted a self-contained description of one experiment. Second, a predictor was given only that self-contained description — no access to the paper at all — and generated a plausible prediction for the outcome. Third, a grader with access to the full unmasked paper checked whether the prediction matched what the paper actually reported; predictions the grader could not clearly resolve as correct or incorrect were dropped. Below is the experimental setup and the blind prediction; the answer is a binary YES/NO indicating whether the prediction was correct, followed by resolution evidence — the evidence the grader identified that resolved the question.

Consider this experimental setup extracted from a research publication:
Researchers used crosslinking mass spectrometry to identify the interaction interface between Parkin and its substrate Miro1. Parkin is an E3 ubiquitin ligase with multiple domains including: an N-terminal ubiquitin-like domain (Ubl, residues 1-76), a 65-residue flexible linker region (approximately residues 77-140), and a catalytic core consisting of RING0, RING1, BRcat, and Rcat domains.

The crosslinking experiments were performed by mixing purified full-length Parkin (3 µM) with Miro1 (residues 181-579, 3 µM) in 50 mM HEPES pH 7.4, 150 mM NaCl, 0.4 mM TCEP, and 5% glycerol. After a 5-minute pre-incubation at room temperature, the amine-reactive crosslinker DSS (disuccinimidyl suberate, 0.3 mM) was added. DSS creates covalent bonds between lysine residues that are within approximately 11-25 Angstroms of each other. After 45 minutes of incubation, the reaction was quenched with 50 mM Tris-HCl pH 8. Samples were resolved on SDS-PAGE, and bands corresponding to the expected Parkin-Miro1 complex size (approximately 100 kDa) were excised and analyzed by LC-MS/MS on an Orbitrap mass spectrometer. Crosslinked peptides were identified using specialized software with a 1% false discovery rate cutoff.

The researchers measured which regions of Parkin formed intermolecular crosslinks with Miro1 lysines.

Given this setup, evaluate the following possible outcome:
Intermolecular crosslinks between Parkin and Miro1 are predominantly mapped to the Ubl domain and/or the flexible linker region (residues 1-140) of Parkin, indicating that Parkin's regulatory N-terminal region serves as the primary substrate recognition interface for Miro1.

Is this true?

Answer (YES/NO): YES